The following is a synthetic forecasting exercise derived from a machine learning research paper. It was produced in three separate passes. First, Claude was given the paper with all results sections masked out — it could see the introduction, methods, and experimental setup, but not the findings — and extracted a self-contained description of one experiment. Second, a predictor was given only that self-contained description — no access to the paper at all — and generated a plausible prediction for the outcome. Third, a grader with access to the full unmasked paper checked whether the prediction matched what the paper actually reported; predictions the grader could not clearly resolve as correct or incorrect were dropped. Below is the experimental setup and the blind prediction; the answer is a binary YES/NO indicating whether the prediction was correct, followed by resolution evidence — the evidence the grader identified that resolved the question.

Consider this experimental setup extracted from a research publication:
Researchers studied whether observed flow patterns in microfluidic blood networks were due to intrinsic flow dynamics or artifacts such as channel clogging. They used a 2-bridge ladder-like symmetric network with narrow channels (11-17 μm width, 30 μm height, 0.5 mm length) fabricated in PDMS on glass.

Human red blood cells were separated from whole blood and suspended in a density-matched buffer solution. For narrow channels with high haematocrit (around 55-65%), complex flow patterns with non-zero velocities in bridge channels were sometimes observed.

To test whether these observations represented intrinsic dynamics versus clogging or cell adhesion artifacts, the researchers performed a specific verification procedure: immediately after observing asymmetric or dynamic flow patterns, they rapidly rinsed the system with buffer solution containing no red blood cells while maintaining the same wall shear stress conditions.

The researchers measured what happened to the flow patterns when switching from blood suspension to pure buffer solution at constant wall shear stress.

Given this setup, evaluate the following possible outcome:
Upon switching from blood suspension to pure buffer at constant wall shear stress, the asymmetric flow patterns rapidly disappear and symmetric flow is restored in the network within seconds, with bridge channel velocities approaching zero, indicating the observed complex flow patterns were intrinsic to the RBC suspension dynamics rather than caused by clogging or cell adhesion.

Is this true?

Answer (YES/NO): YES